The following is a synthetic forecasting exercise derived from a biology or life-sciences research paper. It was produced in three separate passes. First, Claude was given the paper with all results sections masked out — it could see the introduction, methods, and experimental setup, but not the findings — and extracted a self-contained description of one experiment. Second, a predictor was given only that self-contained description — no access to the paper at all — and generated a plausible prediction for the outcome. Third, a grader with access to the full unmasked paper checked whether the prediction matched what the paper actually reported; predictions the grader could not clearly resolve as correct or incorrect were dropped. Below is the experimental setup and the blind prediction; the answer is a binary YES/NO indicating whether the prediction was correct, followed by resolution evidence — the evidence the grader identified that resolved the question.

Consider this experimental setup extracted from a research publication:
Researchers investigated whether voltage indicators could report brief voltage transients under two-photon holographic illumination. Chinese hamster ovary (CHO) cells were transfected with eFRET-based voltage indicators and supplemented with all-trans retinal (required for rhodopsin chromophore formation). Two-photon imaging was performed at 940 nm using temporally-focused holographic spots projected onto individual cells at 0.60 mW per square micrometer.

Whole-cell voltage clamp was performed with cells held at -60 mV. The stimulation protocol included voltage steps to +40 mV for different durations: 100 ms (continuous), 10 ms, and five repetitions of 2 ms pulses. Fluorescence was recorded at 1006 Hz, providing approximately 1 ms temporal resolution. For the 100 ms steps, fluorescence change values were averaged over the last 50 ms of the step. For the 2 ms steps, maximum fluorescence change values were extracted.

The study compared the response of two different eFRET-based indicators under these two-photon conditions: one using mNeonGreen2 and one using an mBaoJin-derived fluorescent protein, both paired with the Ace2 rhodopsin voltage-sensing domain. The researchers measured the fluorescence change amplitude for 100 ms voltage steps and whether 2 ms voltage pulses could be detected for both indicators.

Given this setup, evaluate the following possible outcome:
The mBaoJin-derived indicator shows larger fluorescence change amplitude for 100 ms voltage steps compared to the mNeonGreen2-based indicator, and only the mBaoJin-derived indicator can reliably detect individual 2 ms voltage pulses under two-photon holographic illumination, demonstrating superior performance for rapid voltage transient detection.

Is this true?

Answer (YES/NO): NO